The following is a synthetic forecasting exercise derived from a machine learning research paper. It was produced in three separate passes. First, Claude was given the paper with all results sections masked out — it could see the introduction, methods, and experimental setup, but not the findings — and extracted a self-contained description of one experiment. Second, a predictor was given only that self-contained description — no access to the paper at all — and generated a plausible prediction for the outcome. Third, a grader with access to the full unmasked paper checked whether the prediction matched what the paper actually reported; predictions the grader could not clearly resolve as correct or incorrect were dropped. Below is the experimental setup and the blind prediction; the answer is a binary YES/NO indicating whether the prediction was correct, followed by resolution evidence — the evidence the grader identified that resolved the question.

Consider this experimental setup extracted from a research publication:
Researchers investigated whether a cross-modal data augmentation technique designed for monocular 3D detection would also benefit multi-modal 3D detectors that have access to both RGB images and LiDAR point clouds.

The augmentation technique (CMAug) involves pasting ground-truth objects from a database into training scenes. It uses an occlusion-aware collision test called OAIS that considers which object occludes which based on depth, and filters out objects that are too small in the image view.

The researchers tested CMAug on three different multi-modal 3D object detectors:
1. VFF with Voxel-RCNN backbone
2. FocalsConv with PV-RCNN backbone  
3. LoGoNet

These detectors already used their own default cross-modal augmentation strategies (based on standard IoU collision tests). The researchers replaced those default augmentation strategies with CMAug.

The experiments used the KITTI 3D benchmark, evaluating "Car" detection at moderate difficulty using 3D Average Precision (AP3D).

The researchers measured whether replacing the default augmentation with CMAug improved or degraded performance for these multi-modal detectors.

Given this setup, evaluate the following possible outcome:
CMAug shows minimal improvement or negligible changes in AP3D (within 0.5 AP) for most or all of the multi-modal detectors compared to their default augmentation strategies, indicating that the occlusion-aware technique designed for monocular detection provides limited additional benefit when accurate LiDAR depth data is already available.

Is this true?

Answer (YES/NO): YES